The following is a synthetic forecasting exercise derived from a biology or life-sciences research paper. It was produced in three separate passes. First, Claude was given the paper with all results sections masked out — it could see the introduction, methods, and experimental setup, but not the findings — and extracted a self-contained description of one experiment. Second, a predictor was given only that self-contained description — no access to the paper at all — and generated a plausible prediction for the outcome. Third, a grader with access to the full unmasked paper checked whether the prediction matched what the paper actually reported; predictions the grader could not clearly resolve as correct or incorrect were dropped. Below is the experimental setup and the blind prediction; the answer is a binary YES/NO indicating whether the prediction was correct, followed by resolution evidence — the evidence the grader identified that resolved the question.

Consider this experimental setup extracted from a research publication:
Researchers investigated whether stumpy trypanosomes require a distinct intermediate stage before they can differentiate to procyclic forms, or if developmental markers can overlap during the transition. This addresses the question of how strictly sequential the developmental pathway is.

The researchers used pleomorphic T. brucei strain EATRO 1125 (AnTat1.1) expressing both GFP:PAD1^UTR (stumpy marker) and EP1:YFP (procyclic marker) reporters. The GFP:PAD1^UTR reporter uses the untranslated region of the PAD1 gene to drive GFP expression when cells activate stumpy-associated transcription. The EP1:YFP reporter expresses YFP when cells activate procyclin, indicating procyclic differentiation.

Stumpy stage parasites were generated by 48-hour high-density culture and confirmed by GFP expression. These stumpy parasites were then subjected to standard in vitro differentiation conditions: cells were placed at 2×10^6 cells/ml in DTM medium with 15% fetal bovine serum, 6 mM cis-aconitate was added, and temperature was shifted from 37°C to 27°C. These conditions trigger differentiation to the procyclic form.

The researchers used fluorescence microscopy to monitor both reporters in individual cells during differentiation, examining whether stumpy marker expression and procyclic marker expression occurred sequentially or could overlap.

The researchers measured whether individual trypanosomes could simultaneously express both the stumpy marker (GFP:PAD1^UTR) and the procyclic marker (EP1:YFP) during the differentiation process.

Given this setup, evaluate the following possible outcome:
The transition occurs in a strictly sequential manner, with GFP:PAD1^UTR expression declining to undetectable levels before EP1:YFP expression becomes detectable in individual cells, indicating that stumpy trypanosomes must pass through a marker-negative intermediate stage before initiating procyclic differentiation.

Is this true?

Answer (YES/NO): NO